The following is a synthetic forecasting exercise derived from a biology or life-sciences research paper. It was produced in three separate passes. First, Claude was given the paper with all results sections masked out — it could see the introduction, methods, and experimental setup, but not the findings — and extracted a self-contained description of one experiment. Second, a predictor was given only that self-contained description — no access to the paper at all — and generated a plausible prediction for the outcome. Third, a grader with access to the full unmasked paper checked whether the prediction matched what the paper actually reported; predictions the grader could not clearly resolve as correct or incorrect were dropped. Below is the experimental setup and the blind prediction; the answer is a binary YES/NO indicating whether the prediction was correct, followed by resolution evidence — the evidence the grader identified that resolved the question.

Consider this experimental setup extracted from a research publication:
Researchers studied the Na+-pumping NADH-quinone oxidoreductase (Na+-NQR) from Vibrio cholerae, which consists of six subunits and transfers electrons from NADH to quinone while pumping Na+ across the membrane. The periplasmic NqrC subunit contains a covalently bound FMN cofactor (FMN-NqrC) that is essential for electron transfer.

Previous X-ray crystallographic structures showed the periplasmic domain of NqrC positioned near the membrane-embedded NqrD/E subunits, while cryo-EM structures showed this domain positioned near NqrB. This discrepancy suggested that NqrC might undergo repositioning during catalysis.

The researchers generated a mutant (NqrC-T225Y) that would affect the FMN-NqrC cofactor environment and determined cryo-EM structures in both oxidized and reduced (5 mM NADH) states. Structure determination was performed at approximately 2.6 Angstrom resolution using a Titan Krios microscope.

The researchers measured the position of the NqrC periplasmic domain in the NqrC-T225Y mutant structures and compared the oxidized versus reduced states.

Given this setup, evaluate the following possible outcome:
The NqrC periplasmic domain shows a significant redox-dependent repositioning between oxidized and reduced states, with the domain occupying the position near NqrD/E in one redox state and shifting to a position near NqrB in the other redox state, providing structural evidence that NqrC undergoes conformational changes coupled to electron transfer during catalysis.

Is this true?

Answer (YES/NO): NO